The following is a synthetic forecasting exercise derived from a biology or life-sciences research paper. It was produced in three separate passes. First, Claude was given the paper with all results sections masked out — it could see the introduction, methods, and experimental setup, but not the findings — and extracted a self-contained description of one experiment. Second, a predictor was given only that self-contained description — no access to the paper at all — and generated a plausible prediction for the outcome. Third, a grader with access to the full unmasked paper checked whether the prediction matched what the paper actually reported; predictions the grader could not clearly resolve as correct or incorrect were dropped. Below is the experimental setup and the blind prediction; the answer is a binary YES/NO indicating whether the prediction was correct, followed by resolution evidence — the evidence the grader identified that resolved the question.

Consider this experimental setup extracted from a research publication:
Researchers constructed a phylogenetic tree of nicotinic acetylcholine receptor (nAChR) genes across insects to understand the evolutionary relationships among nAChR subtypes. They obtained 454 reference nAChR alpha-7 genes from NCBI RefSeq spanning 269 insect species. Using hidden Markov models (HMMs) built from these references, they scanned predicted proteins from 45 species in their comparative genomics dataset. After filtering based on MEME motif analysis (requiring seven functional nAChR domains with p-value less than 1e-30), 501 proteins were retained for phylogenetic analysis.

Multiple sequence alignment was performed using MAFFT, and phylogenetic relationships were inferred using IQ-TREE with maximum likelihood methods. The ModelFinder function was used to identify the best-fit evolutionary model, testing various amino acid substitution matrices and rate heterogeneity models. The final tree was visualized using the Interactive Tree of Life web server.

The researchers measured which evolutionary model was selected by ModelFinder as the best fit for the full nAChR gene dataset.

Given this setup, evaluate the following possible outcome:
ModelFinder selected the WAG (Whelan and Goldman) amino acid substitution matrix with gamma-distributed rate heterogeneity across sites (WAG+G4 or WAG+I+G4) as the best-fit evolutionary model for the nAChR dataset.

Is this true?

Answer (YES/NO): NO